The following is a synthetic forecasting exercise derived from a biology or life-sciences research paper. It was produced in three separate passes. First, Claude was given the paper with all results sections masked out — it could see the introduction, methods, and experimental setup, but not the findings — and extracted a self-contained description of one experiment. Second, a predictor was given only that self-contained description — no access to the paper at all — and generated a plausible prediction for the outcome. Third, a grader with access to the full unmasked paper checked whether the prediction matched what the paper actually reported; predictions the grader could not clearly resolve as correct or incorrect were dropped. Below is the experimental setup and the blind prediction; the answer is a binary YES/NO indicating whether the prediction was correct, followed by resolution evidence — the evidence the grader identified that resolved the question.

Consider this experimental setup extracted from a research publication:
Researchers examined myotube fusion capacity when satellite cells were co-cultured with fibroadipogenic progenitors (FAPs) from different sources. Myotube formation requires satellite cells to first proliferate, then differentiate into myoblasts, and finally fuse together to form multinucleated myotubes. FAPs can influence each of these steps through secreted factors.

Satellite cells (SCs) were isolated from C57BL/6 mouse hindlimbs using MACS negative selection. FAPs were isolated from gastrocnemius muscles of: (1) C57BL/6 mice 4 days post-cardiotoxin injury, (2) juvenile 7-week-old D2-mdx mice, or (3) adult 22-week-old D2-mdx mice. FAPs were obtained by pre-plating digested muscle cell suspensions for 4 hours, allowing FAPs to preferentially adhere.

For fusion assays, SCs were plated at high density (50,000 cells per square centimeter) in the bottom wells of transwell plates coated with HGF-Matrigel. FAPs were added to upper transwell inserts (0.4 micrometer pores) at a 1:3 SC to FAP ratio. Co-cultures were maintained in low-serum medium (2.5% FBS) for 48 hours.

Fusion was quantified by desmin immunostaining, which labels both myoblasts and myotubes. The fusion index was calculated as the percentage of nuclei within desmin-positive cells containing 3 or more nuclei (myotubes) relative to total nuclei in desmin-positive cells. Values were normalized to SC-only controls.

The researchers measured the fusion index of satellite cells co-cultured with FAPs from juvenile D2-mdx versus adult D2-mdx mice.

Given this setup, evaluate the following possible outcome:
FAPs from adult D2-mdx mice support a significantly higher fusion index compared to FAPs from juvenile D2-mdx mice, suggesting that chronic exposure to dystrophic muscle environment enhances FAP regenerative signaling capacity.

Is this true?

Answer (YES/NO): YES